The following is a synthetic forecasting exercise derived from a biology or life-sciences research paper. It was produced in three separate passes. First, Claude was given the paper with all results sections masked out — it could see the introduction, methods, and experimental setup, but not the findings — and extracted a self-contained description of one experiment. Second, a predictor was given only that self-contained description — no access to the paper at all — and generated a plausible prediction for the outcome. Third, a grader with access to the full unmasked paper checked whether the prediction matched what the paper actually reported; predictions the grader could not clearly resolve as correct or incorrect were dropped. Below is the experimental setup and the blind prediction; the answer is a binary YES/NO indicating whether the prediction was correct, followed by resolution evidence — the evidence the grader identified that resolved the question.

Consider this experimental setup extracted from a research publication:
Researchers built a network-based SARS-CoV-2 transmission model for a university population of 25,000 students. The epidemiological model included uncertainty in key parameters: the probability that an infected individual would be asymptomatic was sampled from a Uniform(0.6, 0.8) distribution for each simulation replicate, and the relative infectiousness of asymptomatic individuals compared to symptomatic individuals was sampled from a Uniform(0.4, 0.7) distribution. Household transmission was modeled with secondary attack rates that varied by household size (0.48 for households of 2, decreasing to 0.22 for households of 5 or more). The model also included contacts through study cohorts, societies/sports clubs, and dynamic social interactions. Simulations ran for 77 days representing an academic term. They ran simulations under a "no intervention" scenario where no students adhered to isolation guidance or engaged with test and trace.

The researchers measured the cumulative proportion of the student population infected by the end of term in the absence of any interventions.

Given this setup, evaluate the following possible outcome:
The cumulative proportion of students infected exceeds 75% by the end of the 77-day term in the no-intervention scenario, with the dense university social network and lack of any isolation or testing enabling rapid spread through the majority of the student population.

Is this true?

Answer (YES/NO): NO